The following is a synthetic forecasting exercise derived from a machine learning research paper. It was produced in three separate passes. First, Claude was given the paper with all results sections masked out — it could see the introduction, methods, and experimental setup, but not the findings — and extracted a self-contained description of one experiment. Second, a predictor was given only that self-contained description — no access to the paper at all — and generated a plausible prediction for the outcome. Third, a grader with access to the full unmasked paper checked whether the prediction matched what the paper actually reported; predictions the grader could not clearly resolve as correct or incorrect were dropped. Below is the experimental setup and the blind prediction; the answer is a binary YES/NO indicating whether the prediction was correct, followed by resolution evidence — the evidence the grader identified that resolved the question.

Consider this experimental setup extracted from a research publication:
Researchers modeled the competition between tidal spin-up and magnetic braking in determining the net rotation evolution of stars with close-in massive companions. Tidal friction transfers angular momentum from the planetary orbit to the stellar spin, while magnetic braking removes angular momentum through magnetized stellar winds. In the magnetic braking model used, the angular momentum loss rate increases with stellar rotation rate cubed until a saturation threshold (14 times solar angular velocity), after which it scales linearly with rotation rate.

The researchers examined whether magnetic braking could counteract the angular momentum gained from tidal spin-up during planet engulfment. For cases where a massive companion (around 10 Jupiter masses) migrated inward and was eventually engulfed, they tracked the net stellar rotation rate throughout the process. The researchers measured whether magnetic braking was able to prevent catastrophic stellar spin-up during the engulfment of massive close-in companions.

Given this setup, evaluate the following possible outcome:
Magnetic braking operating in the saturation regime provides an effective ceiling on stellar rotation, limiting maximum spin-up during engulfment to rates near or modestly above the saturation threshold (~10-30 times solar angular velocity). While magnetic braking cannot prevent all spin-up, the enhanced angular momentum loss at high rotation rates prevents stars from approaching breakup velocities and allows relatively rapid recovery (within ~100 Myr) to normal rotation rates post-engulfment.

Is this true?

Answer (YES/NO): NO